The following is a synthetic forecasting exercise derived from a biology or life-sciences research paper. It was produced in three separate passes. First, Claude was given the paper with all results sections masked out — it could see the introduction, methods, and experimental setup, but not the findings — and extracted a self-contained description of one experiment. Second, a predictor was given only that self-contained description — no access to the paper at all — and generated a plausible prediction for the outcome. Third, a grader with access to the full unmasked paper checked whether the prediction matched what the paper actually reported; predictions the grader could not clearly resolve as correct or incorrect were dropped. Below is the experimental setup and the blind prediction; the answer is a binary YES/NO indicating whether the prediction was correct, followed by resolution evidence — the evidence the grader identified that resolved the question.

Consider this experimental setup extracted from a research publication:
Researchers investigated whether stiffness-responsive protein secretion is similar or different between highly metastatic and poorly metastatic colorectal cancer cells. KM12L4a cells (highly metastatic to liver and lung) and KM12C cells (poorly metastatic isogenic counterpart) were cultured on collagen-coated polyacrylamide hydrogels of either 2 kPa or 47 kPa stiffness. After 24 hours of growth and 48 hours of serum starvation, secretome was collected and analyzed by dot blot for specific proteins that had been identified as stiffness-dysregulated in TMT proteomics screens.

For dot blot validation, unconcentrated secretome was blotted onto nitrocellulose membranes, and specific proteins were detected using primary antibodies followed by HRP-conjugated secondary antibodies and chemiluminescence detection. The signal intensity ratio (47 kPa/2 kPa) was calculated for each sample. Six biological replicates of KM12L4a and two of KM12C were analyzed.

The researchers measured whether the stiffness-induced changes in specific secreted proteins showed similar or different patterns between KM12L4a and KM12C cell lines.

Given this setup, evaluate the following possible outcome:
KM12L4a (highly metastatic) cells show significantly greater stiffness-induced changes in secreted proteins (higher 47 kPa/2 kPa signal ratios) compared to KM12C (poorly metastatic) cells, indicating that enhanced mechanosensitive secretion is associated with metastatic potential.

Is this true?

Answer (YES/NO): NO